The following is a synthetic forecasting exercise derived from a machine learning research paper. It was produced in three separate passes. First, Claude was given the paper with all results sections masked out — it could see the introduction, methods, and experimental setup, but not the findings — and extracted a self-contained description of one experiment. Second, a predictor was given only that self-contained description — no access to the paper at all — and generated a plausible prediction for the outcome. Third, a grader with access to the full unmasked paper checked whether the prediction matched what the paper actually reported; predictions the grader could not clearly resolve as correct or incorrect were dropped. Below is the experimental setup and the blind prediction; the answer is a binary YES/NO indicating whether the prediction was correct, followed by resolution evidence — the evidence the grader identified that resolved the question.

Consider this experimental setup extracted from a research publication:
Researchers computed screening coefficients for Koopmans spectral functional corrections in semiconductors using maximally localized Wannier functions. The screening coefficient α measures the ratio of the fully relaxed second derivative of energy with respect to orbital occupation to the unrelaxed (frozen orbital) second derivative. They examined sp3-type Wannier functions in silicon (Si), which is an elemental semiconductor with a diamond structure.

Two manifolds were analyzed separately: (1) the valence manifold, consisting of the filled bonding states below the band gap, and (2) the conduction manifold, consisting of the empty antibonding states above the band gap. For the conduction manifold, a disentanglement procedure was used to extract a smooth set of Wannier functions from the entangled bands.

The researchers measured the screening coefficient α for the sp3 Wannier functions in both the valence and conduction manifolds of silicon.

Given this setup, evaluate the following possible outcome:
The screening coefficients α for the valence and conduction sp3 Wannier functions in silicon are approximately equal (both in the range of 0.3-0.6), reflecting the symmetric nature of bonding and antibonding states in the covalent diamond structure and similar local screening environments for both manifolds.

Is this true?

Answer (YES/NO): NO